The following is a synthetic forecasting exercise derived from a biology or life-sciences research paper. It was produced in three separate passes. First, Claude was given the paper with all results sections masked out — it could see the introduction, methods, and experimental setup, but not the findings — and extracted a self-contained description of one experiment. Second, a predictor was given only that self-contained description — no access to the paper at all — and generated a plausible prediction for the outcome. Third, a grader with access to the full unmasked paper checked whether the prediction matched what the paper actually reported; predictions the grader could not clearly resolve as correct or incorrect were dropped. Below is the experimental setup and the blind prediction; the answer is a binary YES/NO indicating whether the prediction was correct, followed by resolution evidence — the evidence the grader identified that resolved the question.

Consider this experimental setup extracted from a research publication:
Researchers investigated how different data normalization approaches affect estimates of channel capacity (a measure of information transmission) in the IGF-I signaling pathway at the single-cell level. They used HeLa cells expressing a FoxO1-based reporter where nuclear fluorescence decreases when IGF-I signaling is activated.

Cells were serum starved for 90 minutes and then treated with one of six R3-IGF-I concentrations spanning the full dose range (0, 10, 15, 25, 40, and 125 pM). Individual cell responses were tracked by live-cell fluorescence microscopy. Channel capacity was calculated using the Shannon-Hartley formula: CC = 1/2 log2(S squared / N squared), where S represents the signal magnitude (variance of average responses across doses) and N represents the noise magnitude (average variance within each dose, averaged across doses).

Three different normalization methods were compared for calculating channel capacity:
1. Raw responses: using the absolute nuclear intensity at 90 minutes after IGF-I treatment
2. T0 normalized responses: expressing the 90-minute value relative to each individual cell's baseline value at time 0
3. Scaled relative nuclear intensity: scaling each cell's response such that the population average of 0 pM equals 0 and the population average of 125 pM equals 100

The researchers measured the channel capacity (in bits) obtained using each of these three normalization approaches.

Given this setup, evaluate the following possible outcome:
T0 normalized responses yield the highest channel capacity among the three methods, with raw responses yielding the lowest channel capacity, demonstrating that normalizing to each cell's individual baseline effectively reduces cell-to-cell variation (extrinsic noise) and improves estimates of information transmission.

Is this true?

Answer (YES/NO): NO